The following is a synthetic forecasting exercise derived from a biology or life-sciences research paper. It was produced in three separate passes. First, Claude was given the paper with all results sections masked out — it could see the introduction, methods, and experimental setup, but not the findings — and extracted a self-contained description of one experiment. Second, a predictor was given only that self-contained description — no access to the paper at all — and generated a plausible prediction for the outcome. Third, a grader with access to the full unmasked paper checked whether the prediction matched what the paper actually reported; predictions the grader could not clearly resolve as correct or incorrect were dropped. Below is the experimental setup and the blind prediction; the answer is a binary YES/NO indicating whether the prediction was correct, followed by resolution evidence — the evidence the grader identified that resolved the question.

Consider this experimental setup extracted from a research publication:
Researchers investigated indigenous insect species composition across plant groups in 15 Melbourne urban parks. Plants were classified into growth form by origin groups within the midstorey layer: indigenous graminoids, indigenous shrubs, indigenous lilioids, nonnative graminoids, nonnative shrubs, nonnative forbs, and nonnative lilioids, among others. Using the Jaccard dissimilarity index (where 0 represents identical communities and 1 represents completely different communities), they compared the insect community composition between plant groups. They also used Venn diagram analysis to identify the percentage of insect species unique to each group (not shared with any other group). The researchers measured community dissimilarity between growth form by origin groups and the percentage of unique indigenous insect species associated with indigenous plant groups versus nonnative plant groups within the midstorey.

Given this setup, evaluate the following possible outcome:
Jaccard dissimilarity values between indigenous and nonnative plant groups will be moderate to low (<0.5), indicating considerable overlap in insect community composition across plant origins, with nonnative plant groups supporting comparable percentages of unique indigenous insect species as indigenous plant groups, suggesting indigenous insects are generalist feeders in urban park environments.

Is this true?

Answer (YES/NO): NO